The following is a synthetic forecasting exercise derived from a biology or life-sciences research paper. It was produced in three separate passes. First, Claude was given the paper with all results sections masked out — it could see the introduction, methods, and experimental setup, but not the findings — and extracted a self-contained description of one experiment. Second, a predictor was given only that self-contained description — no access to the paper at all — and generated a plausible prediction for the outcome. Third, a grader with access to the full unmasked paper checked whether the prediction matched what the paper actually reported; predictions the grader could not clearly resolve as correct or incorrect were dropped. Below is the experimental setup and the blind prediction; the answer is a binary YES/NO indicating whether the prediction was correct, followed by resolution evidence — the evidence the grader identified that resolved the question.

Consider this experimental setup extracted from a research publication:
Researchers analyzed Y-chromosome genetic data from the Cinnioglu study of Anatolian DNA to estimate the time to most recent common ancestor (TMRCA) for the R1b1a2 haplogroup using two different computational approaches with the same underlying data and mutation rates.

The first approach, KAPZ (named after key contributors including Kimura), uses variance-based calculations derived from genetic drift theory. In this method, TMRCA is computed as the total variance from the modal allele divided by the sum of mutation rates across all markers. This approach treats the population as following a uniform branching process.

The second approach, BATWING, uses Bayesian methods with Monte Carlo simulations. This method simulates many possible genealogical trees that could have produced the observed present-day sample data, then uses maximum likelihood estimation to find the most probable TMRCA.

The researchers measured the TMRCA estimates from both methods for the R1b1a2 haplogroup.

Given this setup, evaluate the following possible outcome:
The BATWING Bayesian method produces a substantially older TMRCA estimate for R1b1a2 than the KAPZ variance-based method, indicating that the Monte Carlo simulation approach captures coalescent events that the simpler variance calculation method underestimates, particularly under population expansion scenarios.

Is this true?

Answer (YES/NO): YES